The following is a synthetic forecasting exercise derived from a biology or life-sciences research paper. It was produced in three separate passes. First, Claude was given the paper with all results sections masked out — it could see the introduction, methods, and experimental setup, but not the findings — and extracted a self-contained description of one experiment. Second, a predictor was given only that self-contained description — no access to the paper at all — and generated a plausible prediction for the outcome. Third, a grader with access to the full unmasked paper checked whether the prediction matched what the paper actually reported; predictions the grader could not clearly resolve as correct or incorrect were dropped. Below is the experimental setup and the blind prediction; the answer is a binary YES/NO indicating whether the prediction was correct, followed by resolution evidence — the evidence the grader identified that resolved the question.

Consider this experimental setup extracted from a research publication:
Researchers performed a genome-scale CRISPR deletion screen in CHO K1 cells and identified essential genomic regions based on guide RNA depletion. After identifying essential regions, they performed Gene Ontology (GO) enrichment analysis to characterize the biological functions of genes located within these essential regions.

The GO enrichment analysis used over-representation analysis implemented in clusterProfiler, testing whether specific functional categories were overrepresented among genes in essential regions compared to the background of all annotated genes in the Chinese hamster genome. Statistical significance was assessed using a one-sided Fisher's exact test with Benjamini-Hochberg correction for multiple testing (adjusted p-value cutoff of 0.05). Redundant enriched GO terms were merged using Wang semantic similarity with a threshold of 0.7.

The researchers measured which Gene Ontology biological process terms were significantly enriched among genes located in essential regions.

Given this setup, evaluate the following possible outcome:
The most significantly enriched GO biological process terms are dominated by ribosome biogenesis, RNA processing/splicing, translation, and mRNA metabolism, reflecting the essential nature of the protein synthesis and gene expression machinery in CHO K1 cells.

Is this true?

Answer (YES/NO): NO